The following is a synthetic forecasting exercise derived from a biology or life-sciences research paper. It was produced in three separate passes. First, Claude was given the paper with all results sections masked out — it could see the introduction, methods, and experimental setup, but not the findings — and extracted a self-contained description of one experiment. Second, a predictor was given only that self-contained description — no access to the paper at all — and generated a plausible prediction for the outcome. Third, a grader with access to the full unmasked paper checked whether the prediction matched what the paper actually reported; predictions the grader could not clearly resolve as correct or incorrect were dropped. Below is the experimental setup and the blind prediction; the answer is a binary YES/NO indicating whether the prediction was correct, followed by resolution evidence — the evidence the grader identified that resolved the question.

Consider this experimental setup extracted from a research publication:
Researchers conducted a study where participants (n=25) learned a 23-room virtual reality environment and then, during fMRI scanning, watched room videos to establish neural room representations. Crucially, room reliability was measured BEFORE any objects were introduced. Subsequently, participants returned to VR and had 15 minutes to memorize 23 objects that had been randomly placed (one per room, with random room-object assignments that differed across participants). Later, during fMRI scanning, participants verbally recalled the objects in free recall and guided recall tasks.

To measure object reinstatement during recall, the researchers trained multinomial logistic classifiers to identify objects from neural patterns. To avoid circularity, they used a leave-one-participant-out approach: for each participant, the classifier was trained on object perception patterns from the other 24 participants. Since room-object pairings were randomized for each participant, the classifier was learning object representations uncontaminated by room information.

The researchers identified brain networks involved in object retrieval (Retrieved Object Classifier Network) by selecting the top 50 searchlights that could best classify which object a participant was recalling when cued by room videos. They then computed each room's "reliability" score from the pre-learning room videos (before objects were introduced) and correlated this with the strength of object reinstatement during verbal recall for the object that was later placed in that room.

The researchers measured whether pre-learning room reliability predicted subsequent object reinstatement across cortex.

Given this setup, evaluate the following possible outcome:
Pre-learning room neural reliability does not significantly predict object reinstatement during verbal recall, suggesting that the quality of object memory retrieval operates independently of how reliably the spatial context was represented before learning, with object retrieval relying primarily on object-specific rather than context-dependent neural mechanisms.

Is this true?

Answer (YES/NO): NO